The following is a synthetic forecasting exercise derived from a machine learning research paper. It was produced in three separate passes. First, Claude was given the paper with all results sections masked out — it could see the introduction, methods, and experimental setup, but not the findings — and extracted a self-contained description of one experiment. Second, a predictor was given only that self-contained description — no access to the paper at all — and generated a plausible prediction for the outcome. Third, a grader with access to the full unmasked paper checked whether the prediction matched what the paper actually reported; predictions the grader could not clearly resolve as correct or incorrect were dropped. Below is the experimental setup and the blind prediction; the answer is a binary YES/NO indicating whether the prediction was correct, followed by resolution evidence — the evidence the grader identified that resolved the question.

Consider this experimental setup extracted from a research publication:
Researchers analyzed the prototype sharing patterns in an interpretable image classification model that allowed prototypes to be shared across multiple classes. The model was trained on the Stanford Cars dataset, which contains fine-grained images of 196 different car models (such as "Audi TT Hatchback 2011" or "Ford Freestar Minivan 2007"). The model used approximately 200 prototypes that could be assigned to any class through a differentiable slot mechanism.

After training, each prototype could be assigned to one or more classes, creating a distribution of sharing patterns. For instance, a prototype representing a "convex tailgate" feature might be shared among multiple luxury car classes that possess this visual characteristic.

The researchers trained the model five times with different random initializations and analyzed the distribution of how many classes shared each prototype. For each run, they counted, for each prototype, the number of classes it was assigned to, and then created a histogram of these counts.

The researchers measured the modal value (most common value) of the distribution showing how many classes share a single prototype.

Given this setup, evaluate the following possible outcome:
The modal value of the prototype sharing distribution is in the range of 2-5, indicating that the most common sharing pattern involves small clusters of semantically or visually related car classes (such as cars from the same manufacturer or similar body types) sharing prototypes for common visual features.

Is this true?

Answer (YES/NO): YES